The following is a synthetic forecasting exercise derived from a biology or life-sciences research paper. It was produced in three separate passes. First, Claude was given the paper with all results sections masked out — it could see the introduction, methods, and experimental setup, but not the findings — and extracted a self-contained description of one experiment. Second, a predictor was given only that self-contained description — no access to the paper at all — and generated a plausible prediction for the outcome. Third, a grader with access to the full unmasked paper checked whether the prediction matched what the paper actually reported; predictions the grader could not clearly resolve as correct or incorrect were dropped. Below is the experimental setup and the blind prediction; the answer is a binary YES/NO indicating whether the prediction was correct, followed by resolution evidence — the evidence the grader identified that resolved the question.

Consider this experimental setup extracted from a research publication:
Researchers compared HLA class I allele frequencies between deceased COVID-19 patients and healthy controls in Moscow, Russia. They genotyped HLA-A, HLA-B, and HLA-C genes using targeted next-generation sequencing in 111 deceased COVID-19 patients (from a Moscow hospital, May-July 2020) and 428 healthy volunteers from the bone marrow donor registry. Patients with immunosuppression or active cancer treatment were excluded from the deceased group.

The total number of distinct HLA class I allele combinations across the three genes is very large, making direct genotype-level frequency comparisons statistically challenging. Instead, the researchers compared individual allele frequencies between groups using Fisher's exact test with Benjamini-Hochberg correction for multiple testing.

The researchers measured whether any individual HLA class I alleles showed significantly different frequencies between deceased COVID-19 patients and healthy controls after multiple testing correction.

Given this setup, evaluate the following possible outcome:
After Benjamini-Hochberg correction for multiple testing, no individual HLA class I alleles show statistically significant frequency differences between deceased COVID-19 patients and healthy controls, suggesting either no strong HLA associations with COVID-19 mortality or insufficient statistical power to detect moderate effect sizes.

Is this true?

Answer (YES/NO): YES